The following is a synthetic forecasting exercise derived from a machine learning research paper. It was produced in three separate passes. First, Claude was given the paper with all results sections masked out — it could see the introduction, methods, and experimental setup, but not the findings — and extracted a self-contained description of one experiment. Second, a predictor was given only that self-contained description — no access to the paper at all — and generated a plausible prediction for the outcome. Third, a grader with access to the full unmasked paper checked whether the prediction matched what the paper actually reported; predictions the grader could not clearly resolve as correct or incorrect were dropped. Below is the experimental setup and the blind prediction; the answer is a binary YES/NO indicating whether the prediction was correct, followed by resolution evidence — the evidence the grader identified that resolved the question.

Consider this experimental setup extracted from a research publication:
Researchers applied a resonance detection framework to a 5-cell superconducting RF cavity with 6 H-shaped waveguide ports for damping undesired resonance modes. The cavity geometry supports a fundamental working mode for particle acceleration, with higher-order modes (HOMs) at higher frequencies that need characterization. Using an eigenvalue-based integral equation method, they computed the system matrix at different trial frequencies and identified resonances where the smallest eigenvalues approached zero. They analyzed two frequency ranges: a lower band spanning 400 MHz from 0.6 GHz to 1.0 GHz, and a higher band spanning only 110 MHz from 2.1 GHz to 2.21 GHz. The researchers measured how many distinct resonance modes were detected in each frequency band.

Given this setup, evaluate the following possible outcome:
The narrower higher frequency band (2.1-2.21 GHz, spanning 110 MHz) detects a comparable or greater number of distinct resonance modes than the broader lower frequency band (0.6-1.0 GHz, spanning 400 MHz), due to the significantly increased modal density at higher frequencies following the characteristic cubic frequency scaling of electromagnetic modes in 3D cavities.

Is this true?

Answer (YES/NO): YES